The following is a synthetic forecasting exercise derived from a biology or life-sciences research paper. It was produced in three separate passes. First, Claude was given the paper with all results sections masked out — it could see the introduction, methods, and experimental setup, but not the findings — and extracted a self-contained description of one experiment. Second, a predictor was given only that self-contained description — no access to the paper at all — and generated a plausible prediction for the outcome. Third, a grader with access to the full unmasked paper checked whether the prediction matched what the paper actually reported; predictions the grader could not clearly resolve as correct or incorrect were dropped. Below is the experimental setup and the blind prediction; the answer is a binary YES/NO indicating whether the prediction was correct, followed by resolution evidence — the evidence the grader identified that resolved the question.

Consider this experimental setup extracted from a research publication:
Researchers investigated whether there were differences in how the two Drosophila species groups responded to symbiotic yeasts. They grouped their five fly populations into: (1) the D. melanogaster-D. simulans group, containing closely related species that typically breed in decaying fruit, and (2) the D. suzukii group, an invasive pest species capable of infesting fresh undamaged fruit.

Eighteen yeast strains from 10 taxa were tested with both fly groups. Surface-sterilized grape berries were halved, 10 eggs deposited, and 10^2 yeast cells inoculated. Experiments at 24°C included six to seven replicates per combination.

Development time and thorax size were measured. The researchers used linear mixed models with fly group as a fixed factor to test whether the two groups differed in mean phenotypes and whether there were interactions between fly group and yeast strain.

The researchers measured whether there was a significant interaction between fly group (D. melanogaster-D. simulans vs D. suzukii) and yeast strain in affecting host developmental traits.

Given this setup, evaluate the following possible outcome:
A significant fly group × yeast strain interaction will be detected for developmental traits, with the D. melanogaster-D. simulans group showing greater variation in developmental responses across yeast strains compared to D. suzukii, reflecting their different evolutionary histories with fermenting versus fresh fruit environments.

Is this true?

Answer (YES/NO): NO